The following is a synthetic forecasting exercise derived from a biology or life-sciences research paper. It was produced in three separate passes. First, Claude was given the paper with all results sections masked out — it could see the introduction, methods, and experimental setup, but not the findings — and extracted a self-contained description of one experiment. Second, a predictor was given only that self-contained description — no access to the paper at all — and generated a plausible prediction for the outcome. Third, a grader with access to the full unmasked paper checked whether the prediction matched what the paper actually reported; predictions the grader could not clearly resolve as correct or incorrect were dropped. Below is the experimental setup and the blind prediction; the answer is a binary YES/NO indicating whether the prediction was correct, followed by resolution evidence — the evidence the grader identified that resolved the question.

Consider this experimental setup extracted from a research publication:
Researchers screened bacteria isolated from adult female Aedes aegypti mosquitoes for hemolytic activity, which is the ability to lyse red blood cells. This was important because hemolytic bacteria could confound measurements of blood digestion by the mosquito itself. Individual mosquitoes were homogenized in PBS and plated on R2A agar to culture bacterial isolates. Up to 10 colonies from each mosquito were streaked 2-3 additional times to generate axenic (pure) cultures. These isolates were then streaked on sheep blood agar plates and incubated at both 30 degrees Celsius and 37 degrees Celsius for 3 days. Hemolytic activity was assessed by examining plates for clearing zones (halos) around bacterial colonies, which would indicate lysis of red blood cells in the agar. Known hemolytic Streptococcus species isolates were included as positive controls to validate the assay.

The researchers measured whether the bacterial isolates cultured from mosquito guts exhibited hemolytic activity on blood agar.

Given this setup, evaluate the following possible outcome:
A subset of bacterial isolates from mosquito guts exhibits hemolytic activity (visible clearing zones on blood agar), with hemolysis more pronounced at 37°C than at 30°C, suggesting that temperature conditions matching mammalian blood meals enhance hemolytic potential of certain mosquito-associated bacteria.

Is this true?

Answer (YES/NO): NO